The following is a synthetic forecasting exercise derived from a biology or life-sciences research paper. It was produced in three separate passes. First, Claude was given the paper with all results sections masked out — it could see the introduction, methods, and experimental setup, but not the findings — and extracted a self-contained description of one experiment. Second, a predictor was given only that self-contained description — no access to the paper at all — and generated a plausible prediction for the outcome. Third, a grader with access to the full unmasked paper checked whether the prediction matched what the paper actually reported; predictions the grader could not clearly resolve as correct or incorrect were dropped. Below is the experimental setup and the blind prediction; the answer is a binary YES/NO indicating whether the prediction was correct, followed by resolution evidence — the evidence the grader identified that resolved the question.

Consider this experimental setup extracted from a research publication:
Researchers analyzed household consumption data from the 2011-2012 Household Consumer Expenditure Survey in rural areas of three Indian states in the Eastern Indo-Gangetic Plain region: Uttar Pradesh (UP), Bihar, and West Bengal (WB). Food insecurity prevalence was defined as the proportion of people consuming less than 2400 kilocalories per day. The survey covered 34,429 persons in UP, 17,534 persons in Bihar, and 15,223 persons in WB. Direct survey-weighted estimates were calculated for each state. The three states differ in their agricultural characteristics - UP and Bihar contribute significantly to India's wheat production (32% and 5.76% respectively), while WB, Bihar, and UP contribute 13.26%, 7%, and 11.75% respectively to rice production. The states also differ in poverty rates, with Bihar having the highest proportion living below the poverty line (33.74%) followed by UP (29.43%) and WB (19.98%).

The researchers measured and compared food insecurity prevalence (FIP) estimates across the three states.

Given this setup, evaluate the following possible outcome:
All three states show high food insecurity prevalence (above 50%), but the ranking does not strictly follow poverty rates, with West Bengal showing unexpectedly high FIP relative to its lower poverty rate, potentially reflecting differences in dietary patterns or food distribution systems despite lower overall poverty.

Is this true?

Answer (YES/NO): YES